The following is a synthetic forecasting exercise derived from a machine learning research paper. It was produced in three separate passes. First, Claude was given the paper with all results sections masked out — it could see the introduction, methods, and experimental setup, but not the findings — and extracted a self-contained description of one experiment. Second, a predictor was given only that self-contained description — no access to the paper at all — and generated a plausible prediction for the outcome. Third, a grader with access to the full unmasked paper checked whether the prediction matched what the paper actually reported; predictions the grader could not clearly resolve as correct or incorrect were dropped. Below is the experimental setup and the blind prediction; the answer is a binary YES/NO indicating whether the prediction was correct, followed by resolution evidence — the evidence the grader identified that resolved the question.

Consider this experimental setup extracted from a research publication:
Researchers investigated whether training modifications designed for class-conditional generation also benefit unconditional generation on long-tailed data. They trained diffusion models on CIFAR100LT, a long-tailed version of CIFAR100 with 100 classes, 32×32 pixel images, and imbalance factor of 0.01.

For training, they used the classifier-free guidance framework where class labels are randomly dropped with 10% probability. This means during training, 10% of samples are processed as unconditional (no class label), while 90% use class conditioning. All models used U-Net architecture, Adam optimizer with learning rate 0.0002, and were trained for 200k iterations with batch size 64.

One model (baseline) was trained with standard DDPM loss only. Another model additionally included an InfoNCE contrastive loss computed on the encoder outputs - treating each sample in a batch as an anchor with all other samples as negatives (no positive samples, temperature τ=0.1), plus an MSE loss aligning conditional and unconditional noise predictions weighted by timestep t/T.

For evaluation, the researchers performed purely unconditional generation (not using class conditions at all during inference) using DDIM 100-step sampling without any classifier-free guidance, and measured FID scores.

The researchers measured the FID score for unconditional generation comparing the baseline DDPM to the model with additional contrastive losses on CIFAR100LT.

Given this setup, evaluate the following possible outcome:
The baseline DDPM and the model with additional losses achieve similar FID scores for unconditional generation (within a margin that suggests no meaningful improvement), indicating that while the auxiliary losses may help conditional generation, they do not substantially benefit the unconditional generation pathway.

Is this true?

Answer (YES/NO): NO